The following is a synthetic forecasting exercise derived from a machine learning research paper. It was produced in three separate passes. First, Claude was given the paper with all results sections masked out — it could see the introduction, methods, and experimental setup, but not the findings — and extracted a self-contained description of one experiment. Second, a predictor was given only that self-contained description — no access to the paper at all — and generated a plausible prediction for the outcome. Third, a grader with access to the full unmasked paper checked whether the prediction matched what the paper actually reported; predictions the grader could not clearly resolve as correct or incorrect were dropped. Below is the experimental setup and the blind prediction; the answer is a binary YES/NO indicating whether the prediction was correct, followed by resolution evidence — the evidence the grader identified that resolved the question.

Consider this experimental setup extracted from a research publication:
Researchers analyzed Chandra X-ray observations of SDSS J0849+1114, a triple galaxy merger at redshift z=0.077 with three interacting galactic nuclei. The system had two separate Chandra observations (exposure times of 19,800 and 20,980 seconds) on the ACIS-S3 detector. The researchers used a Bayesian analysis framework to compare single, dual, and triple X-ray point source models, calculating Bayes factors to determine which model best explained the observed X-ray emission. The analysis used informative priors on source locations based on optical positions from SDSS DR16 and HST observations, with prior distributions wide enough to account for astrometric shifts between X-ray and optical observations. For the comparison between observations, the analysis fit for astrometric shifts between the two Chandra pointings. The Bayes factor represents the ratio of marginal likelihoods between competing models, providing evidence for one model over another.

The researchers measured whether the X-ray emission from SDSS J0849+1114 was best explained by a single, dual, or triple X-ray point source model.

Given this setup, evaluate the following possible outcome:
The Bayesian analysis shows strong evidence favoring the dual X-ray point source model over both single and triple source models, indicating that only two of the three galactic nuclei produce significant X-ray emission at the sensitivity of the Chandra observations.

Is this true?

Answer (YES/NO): NO